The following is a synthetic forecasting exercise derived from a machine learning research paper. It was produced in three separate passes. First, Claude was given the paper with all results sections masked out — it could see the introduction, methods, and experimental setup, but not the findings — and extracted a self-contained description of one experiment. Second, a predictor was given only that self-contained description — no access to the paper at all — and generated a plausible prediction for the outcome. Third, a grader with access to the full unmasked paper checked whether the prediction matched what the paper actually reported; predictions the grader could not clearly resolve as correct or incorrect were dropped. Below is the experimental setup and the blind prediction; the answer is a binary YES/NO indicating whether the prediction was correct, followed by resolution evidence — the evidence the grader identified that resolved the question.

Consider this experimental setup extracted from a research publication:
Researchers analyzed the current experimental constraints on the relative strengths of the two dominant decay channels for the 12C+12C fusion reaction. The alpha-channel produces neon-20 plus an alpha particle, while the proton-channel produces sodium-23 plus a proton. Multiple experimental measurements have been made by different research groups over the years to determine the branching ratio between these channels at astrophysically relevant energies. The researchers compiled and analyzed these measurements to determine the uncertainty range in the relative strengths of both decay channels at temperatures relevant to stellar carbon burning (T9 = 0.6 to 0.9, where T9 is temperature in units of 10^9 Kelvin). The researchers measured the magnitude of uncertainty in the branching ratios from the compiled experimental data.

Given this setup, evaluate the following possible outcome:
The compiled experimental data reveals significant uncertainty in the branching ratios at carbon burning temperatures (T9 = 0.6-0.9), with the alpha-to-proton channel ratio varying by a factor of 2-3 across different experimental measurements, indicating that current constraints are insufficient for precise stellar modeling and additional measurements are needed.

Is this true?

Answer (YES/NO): NO